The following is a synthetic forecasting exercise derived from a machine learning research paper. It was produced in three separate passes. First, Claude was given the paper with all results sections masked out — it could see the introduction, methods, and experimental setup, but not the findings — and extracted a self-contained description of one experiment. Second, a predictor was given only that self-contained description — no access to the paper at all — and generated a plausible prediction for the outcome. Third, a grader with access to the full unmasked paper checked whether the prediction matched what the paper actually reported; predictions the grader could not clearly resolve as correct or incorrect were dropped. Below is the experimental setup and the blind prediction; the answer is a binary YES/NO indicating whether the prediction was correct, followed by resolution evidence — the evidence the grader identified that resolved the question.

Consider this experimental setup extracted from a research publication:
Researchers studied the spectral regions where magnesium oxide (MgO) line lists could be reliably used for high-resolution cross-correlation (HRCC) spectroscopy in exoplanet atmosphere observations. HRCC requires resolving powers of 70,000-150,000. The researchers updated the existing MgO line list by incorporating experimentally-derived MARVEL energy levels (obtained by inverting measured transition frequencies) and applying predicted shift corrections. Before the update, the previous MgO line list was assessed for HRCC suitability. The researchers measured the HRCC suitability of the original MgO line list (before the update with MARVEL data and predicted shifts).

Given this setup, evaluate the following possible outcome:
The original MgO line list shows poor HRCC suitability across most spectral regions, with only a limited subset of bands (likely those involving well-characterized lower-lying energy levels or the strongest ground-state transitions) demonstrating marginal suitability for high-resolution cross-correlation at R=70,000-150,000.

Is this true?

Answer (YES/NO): NO